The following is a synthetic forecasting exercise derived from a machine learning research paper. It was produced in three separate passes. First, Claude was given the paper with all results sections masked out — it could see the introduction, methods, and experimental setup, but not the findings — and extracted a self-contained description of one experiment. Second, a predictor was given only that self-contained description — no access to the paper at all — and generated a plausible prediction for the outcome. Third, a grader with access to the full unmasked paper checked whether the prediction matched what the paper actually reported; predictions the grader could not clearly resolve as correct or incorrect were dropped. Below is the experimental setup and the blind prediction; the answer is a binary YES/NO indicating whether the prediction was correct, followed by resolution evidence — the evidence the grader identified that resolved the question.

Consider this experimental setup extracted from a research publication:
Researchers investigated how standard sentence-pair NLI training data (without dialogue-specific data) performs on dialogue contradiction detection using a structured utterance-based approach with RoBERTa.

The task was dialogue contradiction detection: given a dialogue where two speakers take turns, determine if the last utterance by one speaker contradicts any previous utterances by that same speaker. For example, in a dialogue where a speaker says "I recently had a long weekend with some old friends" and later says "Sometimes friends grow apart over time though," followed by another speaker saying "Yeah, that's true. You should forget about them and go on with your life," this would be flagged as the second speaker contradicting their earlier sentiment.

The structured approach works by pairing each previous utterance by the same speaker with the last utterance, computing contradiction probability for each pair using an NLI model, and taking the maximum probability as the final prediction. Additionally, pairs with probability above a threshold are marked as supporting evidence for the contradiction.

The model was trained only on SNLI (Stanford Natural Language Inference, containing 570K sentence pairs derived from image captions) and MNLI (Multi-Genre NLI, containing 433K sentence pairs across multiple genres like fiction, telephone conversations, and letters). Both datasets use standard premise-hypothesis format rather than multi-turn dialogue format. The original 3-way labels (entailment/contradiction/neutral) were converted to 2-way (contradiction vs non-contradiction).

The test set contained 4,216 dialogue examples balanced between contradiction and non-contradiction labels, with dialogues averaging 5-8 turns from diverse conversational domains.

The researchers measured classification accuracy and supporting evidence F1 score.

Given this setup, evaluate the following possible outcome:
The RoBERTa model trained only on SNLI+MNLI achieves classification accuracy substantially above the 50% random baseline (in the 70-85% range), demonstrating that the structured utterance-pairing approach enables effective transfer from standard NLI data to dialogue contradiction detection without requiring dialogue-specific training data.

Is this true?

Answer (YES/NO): YES